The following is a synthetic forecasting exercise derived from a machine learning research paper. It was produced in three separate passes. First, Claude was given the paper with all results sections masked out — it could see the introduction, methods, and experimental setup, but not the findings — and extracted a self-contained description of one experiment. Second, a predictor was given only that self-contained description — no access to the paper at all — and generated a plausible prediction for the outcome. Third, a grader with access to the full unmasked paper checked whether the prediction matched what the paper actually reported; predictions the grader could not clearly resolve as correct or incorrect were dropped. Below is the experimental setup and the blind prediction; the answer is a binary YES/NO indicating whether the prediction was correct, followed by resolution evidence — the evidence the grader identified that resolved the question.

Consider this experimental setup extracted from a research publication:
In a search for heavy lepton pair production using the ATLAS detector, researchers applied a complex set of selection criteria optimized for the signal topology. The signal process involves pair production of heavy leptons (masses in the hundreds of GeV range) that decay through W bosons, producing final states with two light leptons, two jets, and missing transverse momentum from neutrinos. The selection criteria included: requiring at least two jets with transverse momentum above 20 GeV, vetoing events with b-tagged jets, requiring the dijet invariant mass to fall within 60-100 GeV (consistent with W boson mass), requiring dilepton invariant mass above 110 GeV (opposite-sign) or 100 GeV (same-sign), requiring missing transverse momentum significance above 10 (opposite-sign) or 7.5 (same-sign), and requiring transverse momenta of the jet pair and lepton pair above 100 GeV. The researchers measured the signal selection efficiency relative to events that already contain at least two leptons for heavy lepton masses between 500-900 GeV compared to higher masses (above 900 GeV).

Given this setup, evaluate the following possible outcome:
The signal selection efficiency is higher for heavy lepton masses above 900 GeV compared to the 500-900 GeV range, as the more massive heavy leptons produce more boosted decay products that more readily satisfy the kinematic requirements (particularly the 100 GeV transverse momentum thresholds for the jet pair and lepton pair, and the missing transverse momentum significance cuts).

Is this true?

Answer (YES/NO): NO